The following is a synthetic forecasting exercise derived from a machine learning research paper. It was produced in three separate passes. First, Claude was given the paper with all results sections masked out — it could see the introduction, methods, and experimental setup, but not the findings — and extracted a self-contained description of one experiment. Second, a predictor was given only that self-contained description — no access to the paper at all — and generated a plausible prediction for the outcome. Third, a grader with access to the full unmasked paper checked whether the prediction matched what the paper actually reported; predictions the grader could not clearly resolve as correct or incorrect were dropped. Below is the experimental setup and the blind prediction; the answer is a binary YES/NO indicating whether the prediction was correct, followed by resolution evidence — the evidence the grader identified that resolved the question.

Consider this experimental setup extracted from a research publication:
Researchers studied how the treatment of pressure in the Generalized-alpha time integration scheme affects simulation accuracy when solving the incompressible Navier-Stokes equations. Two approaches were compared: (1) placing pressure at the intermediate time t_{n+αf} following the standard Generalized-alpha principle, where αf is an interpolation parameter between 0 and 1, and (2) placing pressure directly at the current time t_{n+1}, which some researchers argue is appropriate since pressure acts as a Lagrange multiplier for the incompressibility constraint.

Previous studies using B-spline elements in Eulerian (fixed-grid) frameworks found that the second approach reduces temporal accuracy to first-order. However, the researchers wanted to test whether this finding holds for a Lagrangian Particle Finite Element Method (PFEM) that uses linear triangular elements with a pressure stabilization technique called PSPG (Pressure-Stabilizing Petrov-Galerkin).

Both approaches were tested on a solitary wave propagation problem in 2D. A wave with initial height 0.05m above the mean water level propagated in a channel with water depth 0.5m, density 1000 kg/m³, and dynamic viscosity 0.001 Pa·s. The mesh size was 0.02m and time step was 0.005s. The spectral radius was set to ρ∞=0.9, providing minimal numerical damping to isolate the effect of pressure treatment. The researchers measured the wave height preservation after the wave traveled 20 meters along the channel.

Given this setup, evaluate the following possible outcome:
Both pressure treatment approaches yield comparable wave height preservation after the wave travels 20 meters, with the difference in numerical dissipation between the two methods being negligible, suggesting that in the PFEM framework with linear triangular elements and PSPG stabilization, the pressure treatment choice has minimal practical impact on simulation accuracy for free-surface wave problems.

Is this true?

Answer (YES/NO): NO